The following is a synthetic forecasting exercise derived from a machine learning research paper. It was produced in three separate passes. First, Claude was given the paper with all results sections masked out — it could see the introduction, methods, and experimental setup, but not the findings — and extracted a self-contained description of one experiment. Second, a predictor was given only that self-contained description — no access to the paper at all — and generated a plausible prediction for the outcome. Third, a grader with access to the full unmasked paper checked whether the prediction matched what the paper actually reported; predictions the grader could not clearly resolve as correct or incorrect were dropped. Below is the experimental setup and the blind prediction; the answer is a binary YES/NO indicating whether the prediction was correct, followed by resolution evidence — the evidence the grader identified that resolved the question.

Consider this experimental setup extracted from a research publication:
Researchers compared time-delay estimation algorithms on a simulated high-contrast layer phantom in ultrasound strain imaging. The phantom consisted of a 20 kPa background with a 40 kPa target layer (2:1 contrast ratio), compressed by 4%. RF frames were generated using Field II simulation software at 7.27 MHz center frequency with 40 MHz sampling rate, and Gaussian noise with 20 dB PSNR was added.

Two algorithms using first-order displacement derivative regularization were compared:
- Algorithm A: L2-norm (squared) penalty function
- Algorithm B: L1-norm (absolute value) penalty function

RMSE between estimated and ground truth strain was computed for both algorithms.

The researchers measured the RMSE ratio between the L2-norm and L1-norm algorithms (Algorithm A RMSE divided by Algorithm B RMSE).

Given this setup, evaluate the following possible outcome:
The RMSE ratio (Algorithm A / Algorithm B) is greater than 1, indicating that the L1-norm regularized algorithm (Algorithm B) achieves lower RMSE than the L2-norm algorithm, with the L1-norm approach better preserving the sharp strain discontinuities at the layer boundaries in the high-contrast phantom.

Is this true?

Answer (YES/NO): YES